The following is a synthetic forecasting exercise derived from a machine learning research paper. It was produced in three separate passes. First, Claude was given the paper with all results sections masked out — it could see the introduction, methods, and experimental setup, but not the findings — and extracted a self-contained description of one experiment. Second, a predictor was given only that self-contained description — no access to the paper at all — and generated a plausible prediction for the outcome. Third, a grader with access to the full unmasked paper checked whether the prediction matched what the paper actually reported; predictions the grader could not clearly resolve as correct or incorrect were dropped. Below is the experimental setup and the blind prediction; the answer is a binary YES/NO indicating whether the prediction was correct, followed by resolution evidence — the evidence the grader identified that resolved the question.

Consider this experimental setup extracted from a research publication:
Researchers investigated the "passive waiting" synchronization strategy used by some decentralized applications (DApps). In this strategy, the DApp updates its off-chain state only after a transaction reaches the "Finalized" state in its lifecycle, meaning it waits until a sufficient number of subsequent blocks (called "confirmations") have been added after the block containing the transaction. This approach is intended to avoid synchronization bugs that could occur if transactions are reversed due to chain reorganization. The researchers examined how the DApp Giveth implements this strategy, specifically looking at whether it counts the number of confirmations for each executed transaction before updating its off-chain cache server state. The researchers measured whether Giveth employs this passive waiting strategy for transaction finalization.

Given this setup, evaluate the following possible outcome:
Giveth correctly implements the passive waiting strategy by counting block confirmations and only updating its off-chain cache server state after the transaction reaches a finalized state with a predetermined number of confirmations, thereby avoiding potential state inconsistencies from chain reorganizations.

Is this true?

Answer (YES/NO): NO